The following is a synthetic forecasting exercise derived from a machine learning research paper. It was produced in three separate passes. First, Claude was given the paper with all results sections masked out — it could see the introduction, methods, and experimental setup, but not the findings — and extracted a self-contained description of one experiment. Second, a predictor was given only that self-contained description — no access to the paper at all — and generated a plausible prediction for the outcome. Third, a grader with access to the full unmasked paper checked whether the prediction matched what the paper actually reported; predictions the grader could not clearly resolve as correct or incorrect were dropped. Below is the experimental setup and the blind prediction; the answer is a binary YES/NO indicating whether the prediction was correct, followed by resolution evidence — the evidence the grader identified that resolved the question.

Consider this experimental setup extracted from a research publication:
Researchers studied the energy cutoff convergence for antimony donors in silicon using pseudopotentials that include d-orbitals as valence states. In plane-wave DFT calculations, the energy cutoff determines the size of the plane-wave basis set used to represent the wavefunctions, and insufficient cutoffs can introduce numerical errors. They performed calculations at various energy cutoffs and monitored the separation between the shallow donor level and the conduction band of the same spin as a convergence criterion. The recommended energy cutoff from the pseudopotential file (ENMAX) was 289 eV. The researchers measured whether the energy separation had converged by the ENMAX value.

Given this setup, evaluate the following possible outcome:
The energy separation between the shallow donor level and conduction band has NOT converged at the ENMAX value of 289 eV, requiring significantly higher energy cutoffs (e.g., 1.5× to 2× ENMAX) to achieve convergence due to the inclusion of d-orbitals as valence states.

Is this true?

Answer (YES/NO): NO